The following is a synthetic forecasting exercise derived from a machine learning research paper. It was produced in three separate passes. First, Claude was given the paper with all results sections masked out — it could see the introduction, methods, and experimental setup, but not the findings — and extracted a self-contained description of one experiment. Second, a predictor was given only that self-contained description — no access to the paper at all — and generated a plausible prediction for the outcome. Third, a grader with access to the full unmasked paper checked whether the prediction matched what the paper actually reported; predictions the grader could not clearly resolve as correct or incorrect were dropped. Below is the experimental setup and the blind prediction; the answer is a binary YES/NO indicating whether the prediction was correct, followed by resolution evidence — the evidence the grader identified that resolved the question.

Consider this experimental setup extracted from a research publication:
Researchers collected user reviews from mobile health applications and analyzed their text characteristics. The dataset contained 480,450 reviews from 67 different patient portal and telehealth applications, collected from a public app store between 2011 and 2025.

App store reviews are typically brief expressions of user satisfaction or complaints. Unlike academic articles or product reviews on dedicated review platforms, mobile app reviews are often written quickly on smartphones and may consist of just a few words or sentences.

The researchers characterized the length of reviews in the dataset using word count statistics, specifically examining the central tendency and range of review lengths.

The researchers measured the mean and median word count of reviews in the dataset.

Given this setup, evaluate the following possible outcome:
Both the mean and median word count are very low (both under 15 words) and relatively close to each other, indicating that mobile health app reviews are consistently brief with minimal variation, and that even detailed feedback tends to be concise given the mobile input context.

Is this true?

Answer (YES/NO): NO